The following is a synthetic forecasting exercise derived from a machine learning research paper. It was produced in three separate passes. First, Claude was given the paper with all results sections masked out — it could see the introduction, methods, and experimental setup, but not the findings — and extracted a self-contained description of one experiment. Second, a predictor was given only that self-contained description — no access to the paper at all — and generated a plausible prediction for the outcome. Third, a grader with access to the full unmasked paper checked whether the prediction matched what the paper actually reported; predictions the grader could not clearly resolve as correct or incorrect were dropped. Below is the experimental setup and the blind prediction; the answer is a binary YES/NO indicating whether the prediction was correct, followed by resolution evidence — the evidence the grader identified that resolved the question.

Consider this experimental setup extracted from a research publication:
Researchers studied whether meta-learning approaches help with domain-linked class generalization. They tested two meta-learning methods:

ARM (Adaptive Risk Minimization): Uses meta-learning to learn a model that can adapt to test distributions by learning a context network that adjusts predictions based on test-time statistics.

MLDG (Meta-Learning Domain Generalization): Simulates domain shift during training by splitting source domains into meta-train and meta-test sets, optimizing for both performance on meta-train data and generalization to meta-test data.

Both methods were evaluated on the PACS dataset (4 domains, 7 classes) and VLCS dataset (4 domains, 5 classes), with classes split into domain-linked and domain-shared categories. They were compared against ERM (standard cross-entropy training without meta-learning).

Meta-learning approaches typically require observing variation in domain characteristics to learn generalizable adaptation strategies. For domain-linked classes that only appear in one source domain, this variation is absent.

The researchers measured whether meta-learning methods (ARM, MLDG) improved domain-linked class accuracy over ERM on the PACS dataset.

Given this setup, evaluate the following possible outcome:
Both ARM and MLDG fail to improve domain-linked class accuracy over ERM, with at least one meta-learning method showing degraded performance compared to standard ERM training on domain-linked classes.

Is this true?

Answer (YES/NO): NO